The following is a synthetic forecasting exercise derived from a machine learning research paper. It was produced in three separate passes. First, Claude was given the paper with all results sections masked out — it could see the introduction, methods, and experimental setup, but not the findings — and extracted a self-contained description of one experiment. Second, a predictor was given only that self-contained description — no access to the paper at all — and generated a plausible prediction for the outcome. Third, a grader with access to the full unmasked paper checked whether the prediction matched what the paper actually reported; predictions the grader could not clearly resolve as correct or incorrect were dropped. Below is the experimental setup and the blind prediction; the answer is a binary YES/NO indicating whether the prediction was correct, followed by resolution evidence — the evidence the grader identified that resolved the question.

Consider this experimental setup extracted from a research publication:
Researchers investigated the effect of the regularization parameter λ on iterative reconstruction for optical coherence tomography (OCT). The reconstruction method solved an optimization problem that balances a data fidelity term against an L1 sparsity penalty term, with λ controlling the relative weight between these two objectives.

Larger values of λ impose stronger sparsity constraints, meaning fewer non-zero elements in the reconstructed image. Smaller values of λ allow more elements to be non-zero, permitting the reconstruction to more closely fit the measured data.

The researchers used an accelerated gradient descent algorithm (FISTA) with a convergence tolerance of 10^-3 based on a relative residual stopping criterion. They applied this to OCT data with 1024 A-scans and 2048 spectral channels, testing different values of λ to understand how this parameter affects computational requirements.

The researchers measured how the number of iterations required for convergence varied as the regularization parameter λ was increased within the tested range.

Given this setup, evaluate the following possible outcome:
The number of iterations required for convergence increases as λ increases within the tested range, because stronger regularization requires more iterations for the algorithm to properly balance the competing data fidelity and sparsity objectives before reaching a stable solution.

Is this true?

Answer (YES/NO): NO